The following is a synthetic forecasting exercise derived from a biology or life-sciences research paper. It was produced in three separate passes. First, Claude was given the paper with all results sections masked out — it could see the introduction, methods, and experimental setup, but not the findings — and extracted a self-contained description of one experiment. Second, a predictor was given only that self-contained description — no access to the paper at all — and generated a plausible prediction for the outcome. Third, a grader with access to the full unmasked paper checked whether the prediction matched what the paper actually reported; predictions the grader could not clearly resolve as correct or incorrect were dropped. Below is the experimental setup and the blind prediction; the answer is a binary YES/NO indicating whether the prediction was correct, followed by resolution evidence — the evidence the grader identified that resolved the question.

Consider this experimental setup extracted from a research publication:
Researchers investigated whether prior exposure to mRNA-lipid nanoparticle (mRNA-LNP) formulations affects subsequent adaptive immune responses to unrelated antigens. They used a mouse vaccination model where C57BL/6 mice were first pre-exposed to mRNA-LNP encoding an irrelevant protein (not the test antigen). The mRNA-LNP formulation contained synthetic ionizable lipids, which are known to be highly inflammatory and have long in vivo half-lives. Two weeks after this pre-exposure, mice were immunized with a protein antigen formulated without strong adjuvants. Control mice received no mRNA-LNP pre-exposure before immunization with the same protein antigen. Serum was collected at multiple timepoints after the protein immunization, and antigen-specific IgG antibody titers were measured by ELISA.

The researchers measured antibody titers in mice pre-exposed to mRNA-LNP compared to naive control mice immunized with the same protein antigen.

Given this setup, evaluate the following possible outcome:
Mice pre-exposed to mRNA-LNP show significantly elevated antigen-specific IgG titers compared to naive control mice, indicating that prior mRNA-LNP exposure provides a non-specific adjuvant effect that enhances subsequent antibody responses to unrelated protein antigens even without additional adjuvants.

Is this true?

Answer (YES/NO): NO